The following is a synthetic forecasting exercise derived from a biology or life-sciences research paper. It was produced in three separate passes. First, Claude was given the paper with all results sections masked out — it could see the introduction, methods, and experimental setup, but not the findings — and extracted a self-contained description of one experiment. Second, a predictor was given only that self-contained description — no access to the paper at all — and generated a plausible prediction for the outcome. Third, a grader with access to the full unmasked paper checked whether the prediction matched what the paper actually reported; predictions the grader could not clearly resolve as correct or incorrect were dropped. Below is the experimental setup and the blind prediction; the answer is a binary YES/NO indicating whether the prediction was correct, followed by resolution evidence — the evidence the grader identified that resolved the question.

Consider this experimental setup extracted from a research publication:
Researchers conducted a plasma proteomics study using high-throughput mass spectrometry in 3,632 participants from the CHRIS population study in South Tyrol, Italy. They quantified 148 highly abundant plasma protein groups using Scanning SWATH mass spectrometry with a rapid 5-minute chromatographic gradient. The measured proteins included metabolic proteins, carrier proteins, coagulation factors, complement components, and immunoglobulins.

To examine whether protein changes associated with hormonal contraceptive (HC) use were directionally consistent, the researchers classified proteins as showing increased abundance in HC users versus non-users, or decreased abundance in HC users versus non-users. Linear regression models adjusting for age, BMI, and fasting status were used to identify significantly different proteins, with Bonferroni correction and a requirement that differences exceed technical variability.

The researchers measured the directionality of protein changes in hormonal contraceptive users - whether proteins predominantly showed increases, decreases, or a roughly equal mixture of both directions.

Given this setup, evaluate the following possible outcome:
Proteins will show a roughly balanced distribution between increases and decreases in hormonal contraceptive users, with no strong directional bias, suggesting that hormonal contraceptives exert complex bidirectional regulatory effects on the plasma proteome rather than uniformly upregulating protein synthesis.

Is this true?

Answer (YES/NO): NO